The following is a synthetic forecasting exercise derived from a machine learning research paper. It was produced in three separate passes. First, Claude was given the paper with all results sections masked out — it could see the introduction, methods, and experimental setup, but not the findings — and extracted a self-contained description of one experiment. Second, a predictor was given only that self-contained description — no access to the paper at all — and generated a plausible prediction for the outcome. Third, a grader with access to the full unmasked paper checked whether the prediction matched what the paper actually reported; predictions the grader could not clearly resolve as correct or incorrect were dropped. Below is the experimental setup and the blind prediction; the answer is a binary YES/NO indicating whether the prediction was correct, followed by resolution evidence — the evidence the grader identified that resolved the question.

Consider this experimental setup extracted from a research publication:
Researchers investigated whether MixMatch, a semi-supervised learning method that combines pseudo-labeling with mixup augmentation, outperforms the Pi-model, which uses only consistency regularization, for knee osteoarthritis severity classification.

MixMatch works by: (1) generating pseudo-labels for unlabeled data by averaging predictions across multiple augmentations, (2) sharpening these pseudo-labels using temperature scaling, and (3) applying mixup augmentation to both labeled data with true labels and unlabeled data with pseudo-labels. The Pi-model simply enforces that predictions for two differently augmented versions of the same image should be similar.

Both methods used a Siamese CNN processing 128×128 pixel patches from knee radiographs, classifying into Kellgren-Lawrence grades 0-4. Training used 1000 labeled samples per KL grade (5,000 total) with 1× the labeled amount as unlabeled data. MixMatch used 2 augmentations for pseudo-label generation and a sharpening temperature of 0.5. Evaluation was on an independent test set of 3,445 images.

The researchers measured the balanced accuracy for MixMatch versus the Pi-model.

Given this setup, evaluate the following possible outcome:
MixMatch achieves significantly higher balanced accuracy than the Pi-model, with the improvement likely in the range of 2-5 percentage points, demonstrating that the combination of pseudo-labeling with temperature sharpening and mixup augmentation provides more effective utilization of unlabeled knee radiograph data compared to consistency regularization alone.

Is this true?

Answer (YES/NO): NO